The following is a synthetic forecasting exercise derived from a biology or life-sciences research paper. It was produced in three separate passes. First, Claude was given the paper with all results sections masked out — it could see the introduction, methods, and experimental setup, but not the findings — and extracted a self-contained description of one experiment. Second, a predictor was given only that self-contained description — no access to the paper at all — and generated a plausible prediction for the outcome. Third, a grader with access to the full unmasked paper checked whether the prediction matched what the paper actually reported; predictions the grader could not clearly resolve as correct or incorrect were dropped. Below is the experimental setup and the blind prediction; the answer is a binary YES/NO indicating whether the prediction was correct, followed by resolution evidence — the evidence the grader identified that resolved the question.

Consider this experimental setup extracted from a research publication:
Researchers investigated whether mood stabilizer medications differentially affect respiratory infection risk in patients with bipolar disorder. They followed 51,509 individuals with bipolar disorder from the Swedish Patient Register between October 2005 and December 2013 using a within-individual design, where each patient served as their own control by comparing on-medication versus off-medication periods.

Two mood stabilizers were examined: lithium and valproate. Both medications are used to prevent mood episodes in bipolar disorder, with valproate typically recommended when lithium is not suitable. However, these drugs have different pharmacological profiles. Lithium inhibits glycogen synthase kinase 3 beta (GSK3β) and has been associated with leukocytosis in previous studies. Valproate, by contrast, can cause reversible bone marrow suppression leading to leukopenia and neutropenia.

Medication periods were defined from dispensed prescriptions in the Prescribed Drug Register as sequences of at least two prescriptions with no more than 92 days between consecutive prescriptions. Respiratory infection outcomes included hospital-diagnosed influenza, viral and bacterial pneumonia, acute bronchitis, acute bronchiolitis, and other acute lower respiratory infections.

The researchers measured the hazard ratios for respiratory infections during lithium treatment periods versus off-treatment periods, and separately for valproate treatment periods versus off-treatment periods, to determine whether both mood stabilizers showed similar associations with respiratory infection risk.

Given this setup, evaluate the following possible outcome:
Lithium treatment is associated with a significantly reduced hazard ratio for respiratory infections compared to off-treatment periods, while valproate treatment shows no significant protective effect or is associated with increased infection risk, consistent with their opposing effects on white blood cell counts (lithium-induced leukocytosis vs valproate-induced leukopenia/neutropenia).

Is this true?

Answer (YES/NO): YES